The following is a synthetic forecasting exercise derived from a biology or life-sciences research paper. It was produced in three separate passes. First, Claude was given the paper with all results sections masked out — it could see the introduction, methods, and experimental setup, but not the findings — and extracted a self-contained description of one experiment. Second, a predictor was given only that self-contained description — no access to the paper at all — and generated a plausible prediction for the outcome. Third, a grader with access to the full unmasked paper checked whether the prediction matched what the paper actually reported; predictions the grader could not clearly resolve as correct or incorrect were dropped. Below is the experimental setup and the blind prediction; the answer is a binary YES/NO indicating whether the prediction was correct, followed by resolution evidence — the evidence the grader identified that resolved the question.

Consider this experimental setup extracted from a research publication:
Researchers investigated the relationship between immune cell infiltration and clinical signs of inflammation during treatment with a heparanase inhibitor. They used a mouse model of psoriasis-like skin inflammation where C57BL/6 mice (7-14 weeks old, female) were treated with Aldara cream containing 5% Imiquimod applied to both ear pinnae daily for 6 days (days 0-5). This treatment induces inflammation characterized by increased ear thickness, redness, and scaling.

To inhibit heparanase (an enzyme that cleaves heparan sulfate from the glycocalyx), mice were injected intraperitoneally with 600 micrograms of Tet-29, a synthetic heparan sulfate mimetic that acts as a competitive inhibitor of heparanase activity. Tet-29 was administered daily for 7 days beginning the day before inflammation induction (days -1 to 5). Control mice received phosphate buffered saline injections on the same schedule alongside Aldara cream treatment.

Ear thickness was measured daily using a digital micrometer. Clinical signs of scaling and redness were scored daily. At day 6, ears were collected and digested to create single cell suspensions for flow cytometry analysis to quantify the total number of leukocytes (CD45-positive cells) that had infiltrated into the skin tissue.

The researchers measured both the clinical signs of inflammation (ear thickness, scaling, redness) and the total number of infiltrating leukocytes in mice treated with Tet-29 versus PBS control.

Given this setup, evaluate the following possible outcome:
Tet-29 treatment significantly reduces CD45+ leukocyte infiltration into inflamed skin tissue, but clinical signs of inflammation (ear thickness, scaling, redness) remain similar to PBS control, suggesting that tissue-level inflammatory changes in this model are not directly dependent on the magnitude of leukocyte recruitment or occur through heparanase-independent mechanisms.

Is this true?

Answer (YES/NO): NO